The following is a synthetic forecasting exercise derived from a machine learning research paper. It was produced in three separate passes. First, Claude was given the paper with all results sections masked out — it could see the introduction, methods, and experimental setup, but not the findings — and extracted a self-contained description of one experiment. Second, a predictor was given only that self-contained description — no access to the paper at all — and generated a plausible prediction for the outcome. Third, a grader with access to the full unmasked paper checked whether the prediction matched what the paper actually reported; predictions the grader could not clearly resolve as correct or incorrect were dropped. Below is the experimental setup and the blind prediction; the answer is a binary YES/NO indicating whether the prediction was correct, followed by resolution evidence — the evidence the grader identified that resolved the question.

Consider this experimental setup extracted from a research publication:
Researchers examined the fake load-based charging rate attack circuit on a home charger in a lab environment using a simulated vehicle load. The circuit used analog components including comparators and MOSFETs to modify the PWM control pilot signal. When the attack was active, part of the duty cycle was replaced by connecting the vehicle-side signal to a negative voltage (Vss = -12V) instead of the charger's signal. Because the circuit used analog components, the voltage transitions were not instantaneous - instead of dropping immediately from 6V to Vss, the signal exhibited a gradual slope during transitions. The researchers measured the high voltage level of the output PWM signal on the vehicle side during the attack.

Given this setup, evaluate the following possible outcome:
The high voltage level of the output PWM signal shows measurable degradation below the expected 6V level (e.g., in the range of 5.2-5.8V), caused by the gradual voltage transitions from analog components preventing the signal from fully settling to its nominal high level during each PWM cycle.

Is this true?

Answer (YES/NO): NO